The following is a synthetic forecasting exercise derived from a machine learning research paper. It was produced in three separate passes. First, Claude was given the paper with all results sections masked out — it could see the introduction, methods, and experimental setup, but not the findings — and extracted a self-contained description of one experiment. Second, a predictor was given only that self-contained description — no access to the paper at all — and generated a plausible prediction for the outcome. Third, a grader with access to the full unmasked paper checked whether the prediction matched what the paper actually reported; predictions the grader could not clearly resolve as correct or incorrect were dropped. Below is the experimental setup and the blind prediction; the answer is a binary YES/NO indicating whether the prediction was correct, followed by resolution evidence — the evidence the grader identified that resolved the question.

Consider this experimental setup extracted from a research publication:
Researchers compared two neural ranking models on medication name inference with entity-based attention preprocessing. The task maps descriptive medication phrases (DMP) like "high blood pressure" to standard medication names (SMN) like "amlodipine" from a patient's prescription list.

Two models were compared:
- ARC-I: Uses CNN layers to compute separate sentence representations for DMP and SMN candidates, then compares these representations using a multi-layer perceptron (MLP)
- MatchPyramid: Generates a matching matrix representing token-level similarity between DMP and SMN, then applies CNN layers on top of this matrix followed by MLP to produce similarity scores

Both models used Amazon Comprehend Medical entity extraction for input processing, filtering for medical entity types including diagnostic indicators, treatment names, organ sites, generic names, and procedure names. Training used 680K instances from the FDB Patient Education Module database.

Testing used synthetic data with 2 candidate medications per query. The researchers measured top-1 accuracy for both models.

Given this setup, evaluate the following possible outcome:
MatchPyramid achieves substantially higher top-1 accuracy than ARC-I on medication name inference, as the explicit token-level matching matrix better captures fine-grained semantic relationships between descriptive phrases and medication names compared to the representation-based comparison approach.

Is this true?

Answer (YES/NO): NO